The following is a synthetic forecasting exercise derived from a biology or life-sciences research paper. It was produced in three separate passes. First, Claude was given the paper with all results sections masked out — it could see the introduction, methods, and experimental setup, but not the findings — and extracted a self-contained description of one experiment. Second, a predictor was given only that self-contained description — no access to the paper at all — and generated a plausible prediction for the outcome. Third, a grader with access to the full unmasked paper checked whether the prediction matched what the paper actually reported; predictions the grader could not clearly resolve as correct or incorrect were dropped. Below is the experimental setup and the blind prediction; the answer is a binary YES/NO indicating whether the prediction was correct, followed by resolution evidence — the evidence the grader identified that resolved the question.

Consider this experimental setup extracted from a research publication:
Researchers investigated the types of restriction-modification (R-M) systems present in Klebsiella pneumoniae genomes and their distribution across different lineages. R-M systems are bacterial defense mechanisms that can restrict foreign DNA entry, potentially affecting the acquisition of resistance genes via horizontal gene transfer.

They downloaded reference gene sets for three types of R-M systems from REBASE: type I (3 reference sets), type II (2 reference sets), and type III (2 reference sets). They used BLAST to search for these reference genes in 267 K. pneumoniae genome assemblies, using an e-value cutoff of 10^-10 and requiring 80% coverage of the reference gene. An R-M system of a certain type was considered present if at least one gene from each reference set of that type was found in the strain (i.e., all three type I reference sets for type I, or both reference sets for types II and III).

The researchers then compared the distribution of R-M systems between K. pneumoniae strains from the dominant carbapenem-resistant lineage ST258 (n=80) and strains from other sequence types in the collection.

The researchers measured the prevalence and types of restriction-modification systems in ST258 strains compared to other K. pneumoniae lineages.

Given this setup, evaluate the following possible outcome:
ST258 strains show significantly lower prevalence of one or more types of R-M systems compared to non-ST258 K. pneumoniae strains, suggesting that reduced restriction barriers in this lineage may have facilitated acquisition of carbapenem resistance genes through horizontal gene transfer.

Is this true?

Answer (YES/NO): NO